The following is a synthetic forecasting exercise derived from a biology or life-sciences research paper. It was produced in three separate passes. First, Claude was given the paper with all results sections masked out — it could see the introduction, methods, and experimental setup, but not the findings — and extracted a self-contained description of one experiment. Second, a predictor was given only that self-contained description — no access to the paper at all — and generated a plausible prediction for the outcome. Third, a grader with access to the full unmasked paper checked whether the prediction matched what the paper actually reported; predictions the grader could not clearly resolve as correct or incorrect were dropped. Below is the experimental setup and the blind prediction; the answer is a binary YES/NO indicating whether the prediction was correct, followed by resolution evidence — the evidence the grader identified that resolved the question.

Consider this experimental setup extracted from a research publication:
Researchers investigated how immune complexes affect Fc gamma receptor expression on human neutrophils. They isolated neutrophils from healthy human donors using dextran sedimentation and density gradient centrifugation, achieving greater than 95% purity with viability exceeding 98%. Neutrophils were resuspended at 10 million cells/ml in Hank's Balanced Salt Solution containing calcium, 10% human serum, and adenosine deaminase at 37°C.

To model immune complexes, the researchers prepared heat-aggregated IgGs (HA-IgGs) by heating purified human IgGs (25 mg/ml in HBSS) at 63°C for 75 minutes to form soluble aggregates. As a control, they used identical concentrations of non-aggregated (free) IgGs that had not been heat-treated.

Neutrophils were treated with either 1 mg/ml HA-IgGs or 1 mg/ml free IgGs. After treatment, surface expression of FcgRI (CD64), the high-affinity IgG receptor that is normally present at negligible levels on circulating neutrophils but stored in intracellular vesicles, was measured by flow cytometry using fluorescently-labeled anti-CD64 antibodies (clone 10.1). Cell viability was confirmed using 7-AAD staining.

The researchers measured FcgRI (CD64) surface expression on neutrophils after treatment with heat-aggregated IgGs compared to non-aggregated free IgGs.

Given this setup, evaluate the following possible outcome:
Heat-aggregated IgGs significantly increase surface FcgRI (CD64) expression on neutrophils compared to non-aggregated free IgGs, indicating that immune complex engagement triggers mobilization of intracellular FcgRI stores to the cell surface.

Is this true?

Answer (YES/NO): YES